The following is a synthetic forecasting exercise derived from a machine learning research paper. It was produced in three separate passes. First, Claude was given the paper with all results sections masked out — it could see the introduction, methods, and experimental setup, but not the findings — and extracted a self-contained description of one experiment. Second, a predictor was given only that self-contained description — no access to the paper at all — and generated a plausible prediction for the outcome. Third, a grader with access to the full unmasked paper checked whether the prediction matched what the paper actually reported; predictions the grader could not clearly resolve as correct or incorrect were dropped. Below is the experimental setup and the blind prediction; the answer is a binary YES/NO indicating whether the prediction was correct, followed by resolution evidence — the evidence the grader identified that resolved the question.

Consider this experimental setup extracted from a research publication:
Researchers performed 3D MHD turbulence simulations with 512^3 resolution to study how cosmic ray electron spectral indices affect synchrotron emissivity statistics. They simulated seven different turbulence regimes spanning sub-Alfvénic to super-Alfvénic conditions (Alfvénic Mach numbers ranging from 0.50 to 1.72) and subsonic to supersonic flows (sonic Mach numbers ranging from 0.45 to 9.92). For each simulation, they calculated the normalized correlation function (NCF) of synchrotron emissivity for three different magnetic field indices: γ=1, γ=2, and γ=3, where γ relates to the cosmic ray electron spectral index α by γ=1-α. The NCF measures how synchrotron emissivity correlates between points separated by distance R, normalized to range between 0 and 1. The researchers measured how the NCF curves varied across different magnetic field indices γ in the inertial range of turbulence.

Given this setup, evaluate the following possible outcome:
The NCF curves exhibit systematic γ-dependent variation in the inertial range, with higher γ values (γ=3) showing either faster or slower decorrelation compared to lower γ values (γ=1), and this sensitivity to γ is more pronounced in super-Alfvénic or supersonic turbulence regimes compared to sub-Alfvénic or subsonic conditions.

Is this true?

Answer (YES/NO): NO